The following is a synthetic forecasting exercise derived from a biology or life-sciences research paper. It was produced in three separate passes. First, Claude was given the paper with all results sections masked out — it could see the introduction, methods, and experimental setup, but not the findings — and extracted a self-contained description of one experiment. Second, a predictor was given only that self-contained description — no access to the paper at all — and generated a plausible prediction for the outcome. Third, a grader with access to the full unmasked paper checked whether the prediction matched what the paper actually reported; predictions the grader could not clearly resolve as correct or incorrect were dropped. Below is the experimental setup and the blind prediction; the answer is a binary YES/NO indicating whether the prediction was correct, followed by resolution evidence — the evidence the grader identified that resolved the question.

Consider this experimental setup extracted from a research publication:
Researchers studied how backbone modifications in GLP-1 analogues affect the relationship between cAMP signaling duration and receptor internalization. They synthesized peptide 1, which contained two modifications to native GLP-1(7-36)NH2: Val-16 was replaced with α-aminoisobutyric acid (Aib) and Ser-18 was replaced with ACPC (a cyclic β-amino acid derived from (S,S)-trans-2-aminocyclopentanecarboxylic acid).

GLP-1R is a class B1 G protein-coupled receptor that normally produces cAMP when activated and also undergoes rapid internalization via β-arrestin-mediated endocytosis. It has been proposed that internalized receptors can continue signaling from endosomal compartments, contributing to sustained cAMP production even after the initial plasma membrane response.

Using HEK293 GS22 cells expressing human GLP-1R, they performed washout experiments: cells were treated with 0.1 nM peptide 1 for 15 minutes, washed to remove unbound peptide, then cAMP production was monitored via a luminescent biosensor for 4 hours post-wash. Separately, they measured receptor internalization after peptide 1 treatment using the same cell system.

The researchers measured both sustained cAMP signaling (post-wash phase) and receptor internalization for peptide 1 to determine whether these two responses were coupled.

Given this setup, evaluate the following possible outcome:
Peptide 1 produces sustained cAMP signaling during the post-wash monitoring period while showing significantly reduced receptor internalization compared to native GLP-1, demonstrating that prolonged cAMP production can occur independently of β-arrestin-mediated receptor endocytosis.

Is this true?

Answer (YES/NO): YES